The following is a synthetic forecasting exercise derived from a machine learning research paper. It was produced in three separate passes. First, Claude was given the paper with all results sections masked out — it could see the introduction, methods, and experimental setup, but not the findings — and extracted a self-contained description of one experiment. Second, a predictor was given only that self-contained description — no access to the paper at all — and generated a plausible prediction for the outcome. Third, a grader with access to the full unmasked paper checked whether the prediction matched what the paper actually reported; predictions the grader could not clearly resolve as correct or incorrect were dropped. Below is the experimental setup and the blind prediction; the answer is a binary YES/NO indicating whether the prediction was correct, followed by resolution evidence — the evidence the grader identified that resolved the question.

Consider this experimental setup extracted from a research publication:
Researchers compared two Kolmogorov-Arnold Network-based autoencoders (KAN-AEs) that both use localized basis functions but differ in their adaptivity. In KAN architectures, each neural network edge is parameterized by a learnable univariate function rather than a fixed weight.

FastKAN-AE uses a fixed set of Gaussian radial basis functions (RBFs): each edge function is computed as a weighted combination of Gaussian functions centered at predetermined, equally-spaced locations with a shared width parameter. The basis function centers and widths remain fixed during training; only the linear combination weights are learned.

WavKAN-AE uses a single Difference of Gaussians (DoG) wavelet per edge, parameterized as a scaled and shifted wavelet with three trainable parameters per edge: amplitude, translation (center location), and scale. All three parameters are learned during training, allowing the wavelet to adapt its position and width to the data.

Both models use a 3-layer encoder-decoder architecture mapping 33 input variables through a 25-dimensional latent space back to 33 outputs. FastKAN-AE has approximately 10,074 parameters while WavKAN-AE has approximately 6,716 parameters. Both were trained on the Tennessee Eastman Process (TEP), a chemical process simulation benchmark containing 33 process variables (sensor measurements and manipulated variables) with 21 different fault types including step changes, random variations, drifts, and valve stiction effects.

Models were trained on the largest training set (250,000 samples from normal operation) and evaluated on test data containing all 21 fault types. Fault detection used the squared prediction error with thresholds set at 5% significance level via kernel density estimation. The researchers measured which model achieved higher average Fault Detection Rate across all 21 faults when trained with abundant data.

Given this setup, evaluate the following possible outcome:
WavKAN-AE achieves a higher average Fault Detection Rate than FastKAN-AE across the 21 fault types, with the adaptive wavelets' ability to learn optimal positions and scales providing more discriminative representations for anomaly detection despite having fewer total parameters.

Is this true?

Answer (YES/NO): YES